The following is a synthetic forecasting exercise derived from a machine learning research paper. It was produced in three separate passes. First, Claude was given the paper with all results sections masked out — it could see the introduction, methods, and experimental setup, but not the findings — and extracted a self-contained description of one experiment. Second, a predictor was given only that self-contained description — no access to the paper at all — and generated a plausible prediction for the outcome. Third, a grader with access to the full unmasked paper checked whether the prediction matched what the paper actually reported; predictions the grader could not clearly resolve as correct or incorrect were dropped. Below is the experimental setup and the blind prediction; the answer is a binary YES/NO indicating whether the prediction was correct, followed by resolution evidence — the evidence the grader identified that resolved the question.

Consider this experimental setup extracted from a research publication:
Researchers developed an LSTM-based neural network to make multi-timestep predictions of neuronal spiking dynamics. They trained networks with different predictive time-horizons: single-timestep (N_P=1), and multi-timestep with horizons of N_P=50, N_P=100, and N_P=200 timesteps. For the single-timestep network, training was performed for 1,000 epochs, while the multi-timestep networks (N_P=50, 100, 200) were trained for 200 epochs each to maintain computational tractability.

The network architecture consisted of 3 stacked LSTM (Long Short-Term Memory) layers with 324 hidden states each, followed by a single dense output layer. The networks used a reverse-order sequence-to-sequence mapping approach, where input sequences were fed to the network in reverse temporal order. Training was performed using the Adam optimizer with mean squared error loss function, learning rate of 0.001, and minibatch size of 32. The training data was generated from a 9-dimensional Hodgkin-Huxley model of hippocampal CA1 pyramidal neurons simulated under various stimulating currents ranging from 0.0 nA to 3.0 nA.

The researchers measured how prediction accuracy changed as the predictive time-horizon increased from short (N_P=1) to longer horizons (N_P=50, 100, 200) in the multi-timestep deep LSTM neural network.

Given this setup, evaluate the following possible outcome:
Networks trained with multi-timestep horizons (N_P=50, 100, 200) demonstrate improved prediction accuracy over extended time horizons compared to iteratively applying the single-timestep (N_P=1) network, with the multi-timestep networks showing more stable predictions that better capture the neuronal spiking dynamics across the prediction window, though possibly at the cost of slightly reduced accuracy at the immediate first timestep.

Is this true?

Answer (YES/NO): YES